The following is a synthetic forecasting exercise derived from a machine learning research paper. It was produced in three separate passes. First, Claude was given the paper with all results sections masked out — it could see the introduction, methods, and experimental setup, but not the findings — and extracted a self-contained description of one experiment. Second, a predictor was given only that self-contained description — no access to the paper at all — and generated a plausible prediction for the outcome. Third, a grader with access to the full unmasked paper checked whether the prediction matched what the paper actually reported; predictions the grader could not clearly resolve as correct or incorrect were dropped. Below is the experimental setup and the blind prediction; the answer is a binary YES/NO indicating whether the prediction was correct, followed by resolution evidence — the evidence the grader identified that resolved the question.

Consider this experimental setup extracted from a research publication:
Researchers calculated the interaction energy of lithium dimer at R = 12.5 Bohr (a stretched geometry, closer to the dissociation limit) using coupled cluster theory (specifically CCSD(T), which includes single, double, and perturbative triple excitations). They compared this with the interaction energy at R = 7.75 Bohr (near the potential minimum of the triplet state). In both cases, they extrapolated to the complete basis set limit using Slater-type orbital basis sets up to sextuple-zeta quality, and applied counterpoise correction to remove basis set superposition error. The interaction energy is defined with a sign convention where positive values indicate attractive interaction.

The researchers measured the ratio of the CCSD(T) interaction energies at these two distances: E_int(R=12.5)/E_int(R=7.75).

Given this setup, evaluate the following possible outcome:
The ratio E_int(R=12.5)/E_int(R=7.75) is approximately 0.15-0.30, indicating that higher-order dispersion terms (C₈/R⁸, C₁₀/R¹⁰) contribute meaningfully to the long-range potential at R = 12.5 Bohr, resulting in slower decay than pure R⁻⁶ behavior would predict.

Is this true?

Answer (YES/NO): YES